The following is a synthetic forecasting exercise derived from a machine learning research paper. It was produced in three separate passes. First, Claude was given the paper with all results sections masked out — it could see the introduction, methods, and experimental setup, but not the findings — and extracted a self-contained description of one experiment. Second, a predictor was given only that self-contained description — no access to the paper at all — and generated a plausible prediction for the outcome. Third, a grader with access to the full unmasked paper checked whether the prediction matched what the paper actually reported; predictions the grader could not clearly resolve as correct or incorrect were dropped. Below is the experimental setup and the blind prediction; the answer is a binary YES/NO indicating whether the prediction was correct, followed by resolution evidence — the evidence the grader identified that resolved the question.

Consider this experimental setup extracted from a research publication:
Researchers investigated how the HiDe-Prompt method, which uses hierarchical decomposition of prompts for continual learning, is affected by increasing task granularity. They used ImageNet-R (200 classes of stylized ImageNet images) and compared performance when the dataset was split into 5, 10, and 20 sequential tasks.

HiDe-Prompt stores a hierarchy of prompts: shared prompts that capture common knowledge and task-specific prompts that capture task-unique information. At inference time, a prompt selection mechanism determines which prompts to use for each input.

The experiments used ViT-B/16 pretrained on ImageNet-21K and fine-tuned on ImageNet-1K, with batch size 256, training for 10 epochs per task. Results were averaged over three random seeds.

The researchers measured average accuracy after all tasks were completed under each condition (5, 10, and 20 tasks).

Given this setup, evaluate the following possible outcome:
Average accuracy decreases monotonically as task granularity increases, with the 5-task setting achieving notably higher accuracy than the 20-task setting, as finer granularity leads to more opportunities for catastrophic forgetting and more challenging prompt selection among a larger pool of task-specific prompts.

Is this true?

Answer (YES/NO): NO